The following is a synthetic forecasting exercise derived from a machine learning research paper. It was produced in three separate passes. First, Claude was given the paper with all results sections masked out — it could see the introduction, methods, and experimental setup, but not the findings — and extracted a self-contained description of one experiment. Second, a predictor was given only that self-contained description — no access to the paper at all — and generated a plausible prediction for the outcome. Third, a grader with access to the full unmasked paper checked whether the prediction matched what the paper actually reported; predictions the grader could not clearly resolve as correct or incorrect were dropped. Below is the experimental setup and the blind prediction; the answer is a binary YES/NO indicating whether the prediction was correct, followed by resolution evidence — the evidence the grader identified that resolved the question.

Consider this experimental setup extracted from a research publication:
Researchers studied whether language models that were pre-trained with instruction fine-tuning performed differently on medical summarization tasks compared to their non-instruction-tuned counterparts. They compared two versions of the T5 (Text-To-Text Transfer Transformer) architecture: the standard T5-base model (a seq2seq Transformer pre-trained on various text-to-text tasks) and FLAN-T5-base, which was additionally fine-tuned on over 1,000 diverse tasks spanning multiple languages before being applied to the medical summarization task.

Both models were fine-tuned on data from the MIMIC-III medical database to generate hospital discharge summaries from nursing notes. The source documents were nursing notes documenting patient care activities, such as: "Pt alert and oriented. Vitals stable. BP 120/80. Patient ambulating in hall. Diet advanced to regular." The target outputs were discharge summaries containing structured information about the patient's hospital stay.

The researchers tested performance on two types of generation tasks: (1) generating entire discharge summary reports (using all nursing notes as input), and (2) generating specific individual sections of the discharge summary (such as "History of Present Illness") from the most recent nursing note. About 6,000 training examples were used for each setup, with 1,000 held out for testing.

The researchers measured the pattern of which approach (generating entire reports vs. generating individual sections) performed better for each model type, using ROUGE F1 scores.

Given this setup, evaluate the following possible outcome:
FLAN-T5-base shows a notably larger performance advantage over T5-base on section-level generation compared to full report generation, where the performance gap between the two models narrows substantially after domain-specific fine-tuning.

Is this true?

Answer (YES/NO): NO